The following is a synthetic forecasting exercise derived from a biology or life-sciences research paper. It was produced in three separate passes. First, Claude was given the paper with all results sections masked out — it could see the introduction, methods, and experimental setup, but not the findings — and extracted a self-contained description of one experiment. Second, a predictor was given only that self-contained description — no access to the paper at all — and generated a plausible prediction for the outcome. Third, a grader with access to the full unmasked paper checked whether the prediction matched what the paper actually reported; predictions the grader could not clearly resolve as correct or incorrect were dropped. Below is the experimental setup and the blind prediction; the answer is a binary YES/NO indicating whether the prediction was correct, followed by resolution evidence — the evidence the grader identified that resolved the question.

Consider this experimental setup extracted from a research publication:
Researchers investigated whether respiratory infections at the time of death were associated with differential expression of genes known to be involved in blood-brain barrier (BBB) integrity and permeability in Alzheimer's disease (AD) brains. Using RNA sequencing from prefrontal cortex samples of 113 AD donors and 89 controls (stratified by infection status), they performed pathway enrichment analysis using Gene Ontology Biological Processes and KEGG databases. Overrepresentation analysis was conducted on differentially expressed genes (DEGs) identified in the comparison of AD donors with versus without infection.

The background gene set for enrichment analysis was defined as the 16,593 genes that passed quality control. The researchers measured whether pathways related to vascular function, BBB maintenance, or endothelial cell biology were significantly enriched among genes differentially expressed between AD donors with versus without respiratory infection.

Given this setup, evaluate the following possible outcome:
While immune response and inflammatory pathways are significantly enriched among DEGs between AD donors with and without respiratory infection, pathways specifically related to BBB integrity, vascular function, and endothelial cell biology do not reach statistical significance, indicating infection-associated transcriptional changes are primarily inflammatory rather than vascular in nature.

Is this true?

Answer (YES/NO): NO